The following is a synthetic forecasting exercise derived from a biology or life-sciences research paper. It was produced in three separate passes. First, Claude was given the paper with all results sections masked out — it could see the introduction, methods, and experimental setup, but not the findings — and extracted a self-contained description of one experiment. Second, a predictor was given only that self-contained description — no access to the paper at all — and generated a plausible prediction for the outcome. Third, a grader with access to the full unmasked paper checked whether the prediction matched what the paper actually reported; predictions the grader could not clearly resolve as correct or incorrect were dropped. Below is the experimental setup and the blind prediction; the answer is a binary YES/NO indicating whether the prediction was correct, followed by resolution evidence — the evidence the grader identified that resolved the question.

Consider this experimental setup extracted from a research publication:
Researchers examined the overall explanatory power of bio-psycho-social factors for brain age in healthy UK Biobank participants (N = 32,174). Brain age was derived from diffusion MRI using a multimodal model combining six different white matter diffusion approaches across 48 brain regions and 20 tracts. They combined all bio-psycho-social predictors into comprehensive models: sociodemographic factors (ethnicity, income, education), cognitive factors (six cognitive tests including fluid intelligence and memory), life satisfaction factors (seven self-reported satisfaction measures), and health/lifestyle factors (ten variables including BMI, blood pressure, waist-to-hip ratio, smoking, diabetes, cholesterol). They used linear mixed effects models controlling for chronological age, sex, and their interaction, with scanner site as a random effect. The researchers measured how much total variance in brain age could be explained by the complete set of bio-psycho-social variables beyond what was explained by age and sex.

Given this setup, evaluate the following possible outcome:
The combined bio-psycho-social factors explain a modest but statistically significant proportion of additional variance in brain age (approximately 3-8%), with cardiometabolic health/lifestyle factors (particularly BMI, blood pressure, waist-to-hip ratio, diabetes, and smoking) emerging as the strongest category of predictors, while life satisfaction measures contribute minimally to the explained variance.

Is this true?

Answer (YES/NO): NO